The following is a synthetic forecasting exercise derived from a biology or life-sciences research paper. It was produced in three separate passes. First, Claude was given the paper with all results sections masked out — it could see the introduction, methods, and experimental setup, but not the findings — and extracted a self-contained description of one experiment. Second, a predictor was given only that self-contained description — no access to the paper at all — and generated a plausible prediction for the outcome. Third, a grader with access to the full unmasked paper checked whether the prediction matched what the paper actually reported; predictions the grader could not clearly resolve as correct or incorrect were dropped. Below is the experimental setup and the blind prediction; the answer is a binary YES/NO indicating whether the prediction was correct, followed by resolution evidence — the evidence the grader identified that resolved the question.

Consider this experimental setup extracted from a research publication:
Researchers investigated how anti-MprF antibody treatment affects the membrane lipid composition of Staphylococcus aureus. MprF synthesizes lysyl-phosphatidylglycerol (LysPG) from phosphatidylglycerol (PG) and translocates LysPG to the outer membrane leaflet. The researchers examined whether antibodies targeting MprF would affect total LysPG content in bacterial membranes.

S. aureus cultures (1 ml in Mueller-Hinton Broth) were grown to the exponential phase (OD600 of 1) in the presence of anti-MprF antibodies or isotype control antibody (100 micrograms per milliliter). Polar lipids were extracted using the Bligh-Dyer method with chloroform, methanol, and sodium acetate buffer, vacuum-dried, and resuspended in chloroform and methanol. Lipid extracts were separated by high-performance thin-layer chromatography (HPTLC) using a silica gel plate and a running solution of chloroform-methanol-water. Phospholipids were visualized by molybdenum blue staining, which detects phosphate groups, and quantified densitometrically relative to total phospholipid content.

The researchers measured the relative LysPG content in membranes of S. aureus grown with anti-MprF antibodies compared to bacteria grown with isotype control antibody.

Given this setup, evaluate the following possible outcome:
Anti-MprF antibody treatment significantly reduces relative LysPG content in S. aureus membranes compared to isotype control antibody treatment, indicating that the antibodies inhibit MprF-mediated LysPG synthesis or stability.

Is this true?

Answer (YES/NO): NO